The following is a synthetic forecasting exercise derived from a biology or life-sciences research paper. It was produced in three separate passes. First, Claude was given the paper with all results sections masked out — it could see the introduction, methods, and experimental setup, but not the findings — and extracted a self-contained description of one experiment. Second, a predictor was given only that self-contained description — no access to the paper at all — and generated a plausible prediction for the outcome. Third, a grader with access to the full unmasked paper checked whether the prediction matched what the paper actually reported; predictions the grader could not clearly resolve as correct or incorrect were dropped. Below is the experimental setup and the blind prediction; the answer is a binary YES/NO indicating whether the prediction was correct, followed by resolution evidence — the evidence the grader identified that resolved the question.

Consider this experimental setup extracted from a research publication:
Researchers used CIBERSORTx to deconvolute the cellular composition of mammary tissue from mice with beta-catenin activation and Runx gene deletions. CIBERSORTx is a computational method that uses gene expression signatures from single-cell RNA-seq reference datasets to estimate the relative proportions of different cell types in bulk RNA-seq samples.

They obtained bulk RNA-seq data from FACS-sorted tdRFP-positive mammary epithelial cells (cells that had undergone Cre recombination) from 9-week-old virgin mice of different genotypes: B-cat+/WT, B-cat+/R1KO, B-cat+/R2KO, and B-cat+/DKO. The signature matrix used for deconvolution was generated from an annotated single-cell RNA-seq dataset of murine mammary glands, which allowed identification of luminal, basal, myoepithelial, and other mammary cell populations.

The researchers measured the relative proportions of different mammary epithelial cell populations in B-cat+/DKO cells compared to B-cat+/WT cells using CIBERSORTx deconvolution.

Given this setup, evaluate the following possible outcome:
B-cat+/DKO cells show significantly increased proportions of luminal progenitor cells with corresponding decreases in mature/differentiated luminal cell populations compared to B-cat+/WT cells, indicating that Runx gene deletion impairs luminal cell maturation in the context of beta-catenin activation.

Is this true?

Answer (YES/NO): NO